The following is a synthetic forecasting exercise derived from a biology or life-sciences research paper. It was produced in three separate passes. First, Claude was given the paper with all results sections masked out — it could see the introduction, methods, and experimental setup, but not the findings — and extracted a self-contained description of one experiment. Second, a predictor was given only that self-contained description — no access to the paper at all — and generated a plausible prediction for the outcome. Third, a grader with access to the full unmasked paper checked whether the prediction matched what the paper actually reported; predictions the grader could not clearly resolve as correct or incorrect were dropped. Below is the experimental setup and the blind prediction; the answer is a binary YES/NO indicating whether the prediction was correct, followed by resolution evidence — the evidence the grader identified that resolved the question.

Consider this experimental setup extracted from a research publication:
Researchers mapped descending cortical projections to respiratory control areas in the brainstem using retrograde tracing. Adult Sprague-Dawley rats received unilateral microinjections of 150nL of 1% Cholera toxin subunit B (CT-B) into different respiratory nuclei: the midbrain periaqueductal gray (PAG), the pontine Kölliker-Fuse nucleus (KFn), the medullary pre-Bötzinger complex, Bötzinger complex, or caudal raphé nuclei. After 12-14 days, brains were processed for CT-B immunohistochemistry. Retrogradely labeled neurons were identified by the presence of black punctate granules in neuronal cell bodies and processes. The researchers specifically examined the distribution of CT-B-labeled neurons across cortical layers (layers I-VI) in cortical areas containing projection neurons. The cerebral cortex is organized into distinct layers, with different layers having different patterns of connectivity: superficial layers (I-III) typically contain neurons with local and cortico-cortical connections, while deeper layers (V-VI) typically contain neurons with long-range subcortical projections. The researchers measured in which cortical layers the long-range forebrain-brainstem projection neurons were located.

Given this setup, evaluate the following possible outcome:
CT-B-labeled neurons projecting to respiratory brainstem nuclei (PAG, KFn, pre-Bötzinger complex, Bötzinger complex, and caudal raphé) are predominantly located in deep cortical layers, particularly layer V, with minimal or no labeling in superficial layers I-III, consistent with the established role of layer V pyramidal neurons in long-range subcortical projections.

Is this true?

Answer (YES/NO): YES